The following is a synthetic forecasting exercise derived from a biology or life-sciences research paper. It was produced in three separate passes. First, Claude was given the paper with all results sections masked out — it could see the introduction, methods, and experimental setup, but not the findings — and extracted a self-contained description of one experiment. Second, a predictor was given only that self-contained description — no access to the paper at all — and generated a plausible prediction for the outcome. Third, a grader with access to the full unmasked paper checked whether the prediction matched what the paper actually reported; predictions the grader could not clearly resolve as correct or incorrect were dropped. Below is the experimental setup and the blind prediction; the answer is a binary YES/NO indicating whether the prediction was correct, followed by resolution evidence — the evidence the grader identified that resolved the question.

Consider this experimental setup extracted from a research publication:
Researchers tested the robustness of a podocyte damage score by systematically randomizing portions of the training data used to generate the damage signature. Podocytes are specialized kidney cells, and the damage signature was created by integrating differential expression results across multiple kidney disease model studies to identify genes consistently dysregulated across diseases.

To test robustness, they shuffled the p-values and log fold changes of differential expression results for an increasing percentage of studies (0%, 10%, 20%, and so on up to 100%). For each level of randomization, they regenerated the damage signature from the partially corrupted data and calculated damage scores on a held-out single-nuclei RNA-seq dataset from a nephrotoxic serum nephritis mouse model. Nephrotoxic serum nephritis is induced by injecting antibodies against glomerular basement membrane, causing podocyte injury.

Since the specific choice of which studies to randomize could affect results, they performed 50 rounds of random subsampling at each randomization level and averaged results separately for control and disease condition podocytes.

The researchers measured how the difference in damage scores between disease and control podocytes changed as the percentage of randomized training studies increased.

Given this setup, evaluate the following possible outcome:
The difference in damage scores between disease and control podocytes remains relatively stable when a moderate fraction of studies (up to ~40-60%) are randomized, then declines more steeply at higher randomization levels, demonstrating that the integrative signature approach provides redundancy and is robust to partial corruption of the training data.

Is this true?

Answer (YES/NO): NO